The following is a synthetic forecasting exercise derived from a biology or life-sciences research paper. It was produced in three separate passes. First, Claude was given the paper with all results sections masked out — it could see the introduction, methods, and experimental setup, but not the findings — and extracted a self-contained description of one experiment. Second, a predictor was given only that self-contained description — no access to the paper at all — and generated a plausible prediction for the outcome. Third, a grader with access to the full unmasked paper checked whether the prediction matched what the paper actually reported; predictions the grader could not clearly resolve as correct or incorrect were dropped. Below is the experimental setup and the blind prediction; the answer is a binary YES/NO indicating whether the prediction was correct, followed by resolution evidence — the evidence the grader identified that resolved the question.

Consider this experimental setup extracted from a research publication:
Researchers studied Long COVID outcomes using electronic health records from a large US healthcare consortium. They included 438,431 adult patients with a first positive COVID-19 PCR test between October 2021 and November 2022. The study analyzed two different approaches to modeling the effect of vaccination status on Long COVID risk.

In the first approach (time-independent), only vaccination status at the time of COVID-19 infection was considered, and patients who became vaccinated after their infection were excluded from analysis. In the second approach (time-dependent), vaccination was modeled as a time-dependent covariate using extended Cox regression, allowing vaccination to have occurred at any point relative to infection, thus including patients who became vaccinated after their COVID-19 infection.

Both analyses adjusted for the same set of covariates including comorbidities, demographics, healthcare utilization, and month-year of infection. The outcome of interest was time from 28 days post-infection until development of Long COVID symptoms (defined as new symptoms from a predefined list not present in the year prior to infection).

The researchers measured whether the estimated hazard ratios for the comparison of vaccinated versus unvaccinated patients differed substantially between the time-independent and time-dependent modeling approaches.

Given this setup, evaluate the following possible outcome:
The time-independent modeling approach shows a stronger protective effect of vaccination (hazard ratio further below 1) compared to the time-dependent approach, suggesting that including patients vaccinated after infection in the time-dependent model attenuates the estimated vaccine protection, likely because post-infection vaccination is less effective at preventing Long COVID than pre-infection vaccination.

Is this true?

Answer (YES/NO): NO